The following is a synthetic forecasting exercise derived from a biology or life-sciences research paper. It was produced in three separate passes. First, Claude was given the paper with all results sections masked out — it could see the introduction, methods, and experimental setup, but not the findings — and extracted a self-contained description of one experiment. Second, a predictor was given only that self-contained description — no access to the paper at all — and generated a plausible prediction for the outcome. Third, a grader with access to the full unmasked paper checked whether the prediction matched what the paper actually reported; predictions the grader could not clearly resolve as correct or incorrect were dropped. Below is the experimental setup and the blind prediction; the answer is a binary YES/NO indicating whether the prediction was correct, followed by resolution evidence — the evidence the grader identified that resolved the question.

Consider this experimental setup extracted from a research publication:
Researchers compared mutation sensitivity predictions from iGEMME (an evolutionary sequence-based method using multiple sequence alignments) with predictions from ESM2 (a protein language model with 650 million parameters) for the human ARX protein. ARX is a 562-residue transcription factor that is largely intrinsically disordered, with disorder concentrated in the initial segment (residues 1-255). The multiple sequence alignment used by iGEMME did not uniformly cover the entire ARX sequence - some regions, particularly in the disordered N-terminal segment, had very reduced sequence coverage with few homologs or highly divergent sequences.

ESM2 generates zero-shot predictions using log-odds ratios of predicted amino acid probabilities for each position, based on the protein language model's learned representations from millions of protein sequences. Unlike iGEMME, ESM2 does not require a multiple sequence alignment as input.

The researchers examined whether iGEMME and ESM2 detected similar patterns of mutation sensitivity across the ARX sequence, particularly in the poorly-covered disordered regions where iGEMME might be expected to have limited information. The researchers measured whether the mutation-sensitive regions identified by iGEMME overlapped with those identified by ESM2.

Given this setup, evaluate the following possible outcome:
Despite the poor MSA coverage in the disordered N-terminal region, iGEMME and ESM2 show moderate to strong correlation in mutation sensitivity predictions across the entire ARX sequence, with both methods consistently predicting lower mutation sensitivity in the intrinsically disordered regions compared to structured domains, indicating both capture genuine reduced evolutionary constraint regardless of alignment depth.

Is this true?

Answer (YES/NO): NO